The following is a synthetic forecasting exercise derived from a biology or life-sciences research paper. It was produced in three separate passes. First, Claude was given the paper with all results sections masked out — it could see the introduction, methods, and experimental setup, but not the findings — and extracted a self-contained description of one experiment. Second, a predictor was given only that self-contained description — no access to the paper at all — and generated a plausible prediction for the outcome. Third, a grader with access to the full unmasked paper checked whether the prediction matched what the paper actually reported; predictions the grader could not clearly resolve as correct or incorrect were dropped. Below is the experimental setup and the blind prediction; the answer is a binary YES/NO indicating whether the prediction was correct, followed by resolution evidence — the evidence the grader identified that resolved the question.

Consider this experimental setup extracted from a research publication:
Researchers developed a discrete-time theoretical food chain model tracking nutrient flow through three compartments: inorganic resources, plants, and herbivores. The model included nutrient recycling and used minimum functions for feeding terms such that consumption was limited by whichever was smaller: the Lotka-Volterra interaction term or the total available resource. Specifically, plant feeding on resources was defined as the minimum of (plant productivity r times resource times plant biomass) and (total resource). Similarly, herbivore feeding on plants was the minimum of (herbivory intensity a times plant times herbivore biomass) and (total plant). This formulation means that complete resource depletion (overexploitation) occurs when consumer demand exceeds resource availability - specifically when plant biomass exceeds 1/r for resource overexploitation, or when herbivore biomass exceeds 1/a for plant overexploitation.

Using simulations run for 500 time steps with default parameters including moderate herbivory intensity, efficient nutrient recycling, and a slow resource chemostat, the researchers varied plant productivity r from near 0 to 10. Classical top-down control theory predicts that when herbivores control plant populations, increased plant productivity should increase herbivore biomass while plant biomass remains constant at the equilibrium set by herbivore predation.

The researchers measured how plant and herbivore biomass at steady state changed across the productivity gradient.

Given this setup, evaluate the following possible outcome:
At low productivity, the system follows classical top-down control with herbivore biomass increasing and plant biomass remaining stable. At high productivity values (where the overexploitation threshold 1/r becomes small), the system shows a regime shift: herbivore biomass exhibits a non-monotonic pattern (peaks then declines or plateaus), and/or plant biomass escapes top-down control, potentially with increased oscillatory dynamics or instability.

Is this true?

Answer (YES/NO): NO